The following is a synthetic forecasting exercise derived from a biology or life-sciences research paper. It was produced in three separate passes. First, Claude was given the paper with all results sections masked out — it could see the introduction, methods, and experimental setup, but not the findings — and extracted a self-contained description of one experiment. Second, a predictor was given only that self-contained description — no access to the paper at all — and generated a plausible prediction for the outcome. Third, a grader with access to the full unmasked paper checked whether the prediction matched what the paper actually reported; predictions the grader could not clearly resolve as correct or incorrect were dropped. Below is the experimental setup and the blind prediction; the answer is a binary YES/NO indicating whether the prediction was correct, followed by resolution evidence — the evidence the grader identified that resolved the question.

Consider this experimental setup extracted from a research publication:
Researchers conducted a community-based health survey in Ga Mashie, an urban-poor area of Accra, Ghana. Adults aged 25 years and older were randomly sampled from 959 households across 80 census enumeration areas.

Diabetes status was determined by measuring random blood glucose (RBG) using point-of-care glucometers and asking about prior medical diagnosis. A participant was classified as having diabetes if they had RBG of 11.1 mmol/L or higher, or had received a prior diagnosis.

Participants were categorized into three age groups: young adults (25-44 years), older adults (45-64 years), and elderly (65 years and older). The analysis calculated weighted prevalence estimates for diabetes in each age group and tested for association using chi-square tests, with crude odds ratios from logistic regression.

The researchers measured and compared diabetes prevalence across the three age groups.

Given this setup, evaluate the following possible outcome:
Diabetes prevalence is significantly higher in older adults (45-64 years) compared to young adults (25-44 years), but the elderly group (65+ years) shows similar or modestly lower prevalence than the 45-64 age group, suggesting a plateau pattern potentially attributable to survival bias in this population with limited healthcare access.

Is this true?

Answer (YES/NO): NO